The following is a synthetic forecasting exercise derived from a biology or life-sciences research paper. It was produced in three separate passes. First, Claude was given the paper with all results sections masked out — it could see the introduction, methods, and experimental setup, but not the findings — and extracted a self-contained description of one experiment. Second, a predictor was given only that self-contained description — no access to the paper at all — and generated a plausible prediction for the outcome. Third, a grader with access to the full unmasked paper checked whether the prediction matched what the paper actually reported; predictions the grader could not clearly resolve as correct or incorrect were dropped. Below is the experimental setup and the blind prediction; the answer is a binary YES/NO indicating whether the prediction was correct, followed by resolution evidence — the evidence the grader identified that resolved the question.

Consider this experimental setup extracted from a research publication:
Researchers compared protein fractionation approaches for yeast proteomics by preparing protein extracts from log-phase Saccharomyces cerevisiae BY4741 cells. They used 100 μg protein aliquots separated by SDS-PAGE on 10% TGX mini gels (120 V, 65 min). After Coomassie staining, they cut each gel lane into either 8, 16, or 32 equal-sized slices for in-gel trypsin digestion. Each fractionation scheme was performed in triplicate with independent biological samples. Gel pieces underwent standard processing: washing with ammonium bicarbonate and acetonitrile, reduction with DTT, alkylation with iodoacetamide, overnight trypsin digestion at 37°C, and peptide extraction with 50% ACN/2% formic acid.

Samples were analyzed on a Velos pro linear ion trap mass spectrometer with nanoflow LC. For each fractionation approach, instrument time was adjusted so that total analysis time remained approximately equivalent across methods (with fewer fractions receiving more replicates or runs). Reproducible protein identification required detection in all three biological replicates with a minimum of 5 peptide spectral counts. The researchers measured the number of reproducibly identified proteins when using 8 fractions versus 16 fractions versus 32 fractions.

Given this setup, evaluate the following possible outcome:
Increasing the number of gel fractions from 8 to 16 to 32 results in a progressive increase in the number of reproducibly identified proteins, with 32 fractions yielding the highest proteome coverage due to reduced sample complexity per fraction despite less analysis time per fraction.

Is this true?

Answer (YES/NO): YES